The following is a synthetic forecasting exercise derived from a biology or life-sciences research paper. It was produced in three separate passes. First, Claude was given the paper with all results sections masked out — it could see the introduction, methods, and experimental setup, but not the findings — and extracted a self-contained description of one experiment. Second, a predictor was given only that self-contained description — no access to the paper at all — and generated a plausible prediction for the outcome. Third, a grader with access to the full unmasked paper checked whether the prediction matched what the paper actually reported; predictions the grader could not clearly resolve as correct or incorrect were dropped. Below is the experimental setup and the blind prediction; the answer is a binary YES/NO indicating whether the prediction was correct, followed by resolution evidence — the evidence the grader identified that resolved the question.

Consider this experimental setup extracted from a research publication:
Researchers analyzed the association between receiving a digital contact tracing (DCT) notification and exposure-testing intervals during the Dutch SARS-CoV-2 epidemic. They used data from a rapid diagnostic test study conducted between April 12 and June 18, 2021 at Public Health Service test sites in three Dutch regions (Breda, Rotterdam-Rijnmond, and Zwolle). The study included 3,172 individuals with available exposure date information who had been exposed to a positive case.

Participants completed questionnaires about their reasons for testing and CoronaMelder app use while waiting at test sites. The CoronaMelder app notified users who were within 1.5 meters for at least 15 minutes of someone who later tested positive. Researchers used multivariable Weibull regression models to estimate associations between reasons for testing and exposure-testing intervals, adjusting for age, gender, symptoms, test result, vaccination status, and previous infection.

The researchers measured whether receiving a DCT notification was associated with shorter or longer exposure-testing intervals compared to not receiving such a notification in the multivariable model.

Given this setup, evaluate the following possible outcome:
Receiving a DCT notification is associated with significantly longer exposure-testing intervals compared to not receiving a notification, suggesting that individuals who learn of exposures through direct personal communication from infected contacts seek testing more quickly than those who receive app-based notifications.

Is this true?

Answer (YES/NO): YES